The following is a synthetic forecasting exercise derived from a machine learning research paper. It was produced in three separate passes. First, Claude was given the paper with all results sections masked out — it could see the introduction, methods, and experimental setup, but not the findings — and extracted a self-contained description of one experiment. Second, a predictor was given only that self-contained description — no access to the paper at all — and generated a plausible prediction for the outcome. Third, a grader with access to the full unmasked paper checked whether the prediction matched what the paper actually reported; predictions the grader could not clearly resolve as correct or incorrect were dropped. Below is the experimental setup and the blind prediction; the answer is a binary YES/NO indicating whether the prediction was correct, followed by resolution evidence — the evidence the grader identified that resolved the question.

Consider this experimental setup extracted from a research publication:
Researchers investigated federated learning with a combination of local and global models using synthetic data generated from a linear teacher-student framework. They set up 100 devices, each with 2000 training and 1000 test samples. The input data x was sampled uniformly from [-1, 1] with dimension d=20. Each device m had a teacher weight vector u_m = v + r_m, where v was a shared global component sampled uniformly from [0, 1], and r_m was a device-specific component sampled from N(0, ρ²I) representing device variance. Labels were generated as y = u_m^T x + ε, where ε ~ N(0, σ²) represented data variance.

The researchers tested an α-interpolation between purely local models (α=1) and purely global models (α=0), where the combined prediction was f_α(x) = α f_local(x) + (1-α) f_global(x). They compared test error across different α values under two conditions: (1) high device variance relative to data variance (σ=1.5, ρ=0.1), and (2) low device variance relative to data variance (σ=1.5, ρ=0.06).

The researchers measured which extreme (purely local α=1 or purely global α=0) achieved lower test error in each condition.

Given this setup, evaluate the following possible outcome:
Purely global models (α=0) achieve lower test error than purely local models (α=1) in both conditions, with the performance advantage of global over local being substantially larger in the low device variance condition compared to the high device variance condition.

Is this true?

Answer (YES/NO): NO